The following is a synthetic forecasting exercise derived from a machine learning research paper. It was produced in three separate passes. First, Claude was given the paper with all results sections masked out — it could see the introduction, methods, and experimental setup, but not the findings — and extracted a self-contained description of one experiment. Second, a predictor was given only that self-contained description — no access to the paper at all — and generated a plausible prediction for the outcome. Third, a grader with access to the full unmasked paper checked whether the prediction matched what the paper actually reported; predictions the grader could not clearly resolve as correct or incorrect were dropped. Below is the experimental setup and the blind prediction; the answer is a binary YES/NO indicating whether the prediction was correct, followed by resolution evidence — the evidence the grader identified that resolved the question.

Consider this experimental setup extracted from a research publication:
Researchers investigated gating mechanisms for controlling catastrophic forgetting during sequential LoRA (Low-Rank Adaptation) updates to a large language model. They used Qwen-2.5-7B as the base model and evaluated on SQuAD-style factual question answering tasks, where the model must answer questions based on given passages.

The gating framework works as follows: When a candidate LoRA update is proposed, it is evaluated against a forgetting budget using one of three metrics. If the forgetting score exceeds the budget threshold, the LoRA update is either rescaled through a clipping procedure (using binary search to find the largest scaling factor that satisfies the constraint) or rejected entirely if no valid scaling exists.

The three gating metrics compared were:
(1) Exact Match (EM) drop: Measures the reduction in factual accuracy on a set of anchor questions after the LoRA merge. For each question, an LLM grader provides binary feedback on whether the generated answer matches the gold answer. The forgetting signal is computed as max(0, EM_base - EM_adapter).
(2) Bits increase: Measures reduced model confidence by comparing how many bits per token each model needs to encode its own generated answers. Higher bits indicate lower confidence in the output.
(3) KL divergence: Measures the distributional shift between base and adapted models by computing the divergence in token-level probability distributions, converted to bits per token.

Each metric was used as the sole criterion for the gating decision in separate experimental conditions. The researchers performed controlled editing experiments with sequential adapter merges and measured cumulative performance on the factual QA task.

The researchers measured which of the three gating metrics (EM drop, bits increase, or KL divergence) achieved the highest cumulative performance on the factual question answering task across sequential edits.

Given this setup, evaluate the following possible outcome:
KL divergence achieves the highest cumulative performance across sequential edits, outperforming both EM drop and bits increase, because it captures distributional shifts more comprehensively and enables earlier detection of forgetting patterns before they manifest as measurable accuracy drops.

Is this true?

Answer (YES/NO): NO